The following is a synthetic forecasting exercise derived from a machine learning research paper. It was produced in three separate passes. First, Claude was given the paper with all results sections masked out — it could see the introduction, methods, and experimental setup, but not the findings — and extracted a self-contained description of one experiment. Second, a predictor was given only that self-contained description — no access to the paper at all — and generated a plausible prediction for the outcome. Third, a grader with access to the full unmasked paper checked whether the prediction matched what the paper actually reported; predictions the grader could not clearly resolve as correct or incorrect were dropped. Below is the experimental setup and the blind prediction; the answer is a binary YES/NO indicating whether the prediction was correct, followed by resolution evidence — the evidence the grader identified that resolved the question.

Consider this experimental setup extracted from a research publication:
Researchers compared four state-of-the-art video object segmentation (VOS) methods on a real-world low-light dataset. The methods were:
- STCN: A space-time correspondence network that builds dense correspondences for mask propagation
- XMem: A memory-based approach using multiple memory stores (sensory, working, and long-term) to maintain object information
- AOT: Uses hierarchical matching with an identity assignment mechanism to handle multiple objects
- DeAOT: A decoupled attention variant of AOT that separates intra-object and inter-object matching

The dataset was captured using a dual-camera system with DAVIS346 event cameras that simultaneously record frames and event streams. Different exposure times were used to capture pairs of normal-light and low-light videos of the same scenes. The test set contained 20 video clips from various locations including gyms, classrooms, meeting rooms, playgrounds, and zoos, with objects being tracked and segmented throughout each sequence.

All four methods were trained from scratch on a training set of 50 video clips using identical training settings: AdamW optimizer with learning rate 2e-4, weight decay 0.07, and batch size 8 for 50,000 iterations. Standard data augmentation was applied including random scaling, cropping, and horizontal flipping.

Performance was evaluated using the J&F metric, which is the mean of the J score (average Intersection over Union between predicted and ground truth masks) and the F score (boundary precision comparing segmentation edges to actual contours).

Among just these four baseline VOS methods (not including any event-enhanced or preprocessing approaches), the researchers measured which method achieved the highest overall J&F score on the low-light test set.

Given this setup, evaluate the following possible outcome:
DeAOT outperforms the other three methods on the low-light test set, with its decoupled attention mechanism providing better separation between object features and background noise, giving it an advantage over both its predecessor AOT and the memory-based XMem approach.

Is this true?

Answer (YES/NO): YES